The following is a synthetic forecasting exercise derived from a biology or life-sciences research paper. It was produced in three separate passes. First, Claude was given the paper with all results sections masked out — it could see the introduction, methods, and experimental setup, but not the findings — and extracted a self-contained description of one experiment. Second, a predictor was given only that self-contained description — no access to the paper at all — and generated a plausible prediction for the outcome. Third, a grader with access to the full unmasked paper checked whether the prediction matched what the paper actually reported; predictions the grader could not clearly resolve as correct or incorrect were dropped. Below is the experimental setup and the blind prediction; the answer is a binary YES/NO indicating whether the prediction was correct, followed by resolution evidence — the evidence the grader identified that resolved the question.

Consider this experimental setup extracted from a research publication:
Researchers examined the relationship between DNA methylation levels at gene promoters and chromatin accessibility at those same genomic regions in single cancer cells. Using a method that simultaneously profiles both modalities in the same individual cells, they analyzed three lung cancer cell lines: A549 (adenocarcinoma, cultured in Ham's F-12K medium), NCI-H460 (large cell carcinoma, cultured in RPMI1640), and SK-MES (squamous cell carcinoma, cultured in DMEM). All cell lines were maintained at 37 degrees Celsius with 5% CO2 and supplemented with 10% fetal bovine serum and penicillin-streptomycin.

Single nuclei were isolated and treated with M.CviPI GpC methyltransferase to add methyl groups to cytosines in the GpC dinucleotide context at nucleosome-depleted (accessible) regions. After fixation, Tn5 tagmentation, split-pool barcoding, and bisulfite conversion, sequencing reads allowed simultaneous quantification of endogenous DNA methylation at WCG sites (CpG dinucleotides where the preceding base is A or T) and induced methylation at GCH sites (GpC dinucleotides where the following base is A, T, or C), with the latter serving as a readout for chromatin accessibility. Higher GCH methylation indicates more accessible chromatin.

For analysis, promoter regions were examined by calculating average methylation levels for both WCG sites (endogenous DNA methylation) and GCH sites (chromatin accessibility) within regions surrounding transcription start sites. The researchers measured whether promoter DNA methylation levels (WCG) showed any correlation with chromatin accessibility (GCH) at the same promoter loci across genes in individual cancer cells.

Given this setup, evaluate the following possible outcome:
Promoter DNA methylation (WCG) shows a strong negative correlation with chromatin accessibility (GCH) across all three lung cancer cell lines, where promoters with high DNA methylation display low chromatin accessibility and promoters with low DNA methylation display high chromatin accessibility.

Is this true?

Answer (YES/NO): NO